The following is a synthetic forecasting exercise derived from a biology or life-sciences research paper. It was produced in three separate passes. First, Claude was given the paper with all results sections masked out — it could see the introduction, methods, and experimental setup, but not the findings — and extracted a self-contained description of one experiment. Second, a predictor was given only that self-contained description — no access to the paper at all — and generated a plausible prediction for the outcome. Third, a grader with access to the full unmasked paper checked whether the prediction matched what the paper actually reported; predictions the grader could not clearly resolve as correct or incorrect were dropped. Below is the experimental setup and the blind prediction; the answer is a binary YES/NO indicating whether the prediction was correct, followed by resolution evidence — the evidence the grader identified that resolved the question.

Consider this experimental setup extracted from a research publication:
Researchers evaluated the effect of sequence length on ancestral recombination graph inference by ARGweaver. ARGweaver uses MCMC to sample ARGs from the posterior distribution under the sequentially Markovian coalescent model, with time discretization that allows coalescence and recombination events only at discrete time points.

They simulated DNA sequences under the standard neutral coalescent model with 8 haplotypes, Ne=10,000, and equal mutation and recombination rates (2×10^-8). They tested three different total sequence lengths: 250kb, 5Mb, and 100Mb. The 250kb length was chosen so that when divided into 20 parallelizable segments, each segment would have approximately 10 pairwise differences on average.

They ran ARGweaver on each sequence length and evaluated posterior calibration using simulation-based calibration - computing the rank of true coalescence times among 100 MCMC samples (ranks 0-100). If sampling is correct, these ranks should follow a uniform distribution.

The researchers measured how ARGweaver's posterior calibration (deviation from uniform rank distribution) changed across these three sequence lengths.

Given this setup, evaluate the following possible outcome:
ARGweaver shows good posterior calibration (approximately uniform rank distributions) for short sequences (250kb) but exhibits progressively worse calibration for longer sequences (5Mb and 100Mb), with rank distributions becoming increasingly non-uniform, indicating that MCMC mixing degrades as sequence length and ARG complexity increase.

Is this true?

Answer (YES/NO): NO